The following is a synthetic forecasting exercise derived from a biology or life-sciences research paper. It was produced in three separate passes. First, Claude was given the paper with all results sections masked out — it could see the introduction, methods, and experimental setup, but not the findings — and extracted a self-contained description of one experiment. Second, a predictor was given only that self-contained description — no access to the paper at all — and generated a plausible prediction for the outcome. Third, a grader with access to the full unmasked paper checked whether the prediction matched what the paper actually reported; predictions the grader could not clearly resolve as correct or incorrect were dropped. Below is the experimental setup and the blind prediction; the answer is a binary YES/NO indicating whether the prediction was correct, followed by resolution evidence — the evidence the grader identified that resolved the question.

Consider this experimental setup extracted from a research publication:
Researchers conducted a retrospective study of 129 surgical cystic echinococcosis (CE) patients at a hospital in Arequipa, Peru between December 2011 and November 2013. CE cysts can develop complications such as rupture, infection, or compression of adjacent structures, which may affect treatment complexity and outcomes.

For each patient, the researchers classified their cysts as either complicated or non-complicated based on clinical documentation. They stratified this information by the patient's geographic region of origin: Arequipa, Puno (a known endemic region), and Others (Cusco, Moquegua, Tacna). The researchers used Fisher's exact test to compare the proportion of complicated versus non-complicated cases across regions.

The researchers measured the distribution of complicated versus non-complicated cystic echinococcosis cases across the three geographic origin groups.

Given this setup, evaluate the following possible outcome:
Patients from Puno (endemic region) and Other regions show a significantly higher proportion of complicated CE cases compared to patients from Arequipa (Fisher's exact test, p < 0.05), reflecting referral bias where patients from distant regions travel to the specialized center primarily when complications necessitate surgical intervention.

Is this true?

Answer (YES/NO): NO